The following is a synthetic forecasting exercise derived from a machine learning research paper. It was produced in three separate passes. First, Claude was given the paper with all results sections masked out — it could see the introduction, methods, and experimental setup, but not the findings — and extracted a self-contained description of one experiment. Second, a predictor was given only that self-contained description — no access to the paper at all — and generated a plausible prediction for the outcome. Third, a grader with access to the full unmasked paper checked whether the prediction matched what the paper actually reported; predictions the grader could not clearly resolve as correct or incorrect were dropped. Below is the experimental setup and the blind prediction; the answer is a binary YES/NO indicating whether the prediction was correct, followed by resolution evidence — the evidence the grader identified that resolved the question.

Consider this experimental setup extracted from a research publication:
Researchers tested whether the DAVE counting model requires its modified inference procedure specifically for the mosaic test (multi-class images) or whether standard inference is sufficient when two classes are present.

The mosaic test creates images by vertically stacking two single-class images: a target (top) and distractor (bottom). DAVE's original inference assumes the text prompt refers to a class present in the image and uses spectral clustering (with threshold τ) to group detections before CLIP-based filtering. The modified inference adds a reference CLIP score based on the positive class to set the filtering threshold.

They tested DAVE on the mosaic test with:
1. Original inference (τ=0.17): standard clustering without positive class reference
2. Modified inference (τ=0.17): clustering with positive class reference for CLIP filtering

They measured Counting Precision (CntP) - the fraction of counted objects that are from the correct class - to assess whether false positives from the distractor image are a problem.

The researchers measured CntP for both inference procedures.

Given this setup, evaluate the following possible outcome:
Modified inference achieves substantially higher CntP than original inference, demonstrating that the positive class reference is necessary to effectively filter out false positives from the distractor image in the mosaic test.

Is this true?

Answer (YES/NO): YES